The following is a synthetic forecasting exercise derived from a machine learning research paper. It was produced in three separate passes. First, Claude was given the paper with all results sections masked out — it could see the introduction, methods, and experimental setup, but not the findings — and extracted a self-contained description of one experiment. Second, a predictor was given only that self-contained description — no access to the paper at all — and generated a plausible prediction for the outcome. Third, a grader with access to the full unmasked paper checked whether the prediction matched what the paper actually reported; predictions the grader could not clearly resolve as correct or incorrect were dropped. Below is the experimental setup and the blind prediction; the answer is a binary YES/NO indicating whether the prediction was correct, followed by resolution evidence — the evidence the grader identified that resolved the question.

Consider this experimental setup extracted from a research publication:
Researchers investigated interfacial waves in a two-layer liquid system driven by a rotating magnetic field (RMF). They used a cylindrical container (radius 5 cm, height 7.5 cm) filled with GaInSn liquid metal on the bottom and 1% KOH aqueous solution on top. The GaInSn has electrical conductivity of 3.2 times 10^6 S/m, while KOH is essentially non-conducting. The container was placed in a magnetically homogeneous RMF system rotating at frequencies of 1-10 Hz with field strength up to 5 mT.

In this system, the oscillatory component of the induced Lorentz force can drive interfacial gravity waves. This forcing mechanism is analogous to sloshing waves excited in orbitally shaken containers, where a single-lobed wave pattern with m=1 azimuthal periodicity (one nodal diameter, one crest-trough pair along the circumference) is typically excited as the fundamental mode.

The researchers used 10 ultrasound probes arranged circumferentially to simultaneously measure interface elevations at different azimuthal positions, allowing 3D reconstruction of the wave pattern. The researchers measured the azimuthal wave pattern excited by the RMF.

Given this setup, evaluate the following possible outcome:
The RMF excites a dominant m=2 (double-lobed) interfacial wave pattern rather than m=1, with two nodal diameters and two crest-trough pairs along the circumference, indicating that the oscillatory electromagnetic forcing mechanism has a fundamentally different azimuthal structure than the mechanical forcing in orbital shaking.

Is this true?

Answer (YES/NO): YES